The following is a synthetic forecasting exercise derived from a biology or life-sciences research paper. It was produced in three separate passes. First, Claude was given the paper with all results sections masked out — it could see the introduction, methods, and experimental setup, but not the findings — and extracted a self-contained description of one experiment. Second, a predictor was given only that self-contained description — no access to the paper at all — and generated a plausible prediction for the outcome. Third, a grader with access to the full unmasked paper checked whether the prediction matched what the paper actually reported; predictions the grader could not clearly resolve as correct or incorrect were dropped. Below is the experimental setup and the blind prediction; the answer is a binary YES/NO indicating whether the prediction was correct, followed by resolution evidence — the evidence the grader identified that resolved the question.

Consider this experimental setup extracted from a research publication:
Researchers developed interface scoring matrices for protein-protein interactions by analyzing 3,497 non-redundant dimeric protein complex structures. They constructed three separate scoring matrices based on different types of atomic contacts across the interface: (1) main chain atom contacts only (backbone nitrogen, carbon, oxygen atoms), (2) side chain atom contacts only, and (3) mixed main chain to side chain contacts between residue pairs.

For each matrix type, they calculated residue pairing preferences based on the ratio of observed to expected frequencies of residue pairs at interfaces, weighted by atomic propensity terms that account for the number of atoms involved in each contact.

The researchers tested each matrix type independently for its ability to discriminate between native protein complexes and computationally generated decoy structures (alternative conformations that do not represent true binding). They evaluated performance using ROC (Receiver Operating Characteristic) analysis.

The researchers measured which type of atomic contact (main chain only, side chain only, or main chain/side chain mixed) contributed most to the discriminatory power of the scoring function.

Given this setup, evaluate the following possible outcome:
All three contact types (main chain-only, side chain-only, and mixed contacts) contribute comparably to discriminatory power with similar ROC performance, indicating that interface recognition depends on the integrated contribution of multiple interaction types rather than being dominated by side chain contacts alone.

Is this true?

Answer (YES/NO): NO